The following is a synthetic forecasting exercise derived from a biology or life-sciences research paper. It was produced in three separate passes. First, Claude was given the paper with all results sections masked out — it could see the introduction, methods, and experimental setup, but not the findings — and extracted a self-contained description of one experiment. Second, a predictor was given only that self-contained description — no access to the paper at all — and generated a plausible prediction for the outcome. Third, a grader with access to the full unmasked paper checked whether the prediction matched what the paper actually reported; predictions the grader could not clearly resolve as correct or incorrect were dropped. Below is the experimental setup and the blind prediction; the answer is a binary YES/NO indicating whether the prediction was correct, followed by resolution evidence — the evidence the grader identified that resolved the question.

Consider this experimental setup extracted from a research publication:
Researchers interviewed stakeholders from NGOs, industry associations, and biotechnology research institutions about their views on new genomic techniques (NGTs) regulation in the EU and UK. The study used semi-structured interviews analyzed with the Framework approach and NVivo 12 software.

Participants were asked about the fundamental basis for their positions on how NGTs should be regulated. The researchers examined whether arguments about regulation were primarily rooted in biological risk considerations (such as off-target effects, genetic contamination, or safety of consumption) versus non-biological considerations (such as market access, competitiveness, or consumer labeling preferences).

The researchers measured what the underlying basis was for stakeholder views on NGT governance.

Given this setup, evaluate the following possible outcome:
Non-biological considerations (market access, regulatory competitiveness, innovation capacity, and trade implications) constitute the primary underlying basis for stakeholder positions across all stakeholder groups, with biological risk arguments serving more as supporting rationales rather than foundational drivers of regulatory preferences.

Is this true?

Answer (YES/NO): NO